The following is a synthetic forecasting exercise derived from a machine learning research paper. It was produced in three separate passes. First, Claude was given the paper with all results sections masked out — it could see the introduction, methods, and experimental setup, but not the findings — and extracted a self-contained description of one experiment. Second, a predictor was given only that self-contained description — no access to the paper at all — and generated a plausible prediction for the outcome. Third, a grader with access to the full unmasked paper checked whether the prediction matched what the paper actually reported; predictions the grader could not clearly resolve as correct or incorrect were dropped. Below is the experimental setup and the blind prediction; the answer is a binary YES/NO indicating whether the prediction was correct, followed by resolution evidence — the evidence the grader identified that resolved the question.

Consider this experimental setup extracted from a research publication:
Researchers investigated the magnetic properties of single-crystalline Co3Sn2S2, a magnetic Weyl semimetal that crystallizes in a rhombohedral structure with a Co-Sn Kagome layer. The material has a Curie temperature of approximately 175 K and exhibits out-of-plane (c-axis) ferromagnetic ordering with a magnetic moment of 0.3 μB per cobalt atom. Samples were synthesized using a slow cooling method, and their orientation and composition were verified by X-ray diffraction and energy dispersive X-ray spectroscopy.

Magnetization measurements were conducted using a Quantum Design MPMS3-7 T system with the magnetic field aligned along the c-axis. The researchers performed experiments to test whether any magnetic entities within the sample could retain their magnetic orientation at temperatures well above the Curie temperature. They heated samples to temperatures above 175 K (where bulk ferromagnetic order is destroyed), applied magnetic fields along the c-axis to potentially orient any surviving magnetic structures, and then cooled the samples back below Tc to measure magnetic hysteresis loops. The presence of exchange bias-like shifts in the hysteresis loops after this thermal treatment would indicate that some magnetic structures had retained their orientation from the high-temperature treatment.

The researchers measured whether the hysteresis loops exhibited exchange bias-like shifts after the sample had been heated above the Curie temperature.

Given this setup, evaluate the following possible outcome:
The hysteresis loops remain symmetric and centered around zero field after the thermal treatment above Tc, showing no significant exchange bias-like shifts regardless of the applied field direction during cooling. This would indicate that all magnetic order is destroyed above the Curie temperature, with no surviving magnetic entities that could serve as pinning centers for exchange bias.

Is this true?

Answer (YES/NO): NO